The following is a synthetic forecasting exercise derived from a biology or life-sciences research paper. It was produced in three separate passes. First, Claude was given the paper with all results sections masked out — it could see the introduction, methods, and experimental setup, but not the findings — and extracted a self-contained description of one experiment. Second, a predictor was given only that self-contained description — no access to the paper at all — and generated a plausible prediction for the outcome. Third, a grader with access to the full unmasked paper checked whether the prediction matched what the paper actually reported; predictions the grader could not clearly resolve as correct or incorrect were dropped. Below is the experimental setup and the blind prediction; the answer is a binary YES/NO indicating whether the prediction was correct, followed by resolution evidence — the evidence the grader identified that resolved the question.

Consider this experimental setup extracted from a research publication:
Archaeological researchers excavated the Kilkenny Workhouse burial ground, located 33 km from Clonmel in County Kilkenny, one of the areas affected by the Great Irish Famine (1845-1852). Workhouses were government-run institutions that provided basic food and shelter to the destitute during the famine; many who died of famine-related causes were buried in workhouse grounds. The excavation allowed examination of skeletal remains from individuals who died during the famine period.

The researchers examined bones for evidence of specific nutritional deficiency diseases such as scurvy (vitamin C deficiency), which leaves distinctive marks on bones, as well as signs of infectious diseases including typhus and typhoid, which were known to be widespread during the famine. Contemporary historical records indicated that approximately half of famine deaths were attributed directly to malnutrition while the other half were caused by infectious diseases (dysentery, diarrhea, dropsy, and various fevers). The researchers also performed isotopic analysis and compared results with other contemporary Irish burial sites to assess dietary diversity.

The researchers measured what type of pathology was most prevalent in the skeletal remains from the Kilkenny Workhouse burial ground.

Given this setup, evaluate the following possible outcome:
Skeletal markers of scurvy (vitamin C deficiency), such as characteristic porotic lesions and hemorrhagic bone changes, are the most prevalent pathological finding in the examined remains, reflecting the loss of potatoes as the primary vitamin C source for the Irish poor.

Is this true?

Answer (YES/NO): YES